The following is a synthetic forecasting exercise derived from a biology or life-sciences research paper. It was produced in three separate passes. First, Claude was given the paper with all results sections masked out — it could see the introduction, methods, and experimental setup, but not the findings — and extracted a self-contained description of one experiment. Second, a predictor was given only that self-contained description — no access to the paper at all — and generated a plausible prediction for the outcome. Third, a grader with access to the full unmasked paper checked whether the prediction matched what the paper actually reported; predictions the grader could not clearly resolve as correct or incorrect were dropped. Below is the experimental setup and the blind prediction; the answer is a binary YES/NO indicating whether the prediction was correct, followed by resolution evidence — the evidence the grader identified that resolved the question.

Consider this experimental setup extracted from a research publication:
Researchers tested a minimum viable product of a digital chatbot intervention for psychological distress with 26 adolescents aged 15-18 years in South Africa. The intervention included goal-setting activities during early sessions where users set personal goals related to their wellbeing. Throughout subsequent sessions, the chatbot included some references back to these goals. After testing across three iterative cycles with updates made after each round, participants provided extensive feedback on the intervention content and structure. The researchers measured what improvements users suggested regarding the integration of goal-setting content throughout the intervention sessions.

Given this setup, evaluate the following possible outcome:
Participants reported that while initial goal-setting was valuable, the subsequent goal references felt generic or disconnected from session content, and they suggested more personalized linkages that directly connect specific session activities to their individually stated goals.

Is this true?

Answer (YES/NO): NO